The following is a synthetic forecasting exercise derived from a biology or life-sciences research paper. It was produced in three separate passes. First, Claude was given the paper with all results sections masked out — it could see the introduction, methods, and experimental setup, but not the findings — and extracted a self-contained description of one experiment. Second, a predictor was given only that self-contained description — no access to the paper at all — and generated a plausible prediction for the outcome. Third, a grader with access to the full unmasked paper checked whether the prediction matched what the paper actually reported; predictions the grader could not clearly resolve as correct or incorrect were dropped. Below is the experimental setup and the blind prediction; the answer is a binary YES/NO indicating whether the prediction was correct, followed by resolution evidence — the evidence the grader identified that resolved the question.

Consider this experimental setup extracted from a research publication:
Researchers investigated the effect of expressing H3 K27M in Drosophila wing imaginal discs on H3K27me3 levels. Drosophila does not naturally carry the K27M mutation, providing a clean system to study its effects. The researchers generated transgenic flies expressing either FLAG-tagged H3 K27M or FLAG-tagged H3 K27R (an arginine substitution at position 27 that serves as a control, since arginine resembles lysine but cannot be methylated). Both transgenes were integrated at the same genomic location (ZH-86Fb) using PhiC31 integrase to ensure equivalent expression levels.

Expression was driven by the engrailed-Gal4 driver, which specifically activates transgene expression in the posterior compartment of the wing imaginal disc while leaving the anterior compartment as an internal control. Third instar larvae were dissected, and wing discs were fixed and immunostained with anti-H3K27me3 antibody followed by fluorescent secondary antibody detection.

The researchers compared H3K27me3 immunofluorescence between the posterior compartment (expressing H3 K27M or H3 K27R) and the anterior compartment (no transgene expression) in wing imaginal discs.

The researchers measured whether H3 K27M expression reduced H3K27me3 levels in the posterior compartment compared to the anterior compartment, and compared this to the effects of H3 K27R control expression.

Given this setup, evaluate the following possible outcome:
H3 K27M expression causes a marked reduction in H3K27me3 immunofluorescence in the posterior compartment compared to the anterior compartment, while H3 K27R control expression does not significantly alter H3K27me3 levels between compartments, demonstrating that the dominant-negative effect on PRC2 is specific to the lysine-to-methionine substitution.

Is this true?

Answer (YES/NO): YES